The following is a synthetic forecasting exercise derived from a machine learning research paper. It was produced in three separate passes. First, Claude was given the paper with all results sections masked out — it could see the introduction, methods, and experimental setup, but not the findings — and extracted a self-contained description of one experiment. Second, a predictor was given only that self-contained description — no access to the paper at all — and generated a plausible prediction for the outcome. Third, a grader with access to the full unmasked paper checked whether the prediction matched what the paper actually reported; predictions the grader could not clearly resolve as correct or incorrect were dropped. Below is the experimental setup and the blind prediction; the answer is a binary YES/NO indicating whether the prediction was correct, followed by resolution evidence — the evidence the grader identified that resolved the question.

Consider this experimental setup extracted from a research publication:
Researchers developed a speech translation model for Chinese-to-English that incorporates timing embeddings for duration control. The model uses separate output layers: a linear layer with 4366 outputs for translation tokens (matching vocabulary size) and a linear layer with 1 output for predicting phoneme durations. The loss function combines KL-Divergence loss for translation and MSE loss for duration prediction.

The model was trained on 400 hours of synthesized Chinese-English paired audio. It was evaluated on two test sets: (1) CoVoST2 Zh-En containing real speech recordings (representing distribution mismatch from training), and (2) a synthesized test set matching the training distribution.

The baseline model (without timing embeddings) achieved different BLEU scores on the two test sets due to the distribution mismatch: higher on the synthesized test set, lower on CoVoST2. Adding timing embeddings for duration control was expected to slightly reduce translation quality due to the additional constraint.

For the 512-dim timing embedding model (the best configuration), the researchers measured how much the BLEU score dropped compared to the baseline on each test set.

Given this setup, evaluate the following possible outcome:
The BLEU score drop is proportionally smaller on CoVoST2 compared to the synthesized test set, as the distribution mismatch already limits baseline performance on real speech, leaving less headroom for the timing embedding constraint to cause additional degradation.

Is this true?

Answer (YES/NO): NO